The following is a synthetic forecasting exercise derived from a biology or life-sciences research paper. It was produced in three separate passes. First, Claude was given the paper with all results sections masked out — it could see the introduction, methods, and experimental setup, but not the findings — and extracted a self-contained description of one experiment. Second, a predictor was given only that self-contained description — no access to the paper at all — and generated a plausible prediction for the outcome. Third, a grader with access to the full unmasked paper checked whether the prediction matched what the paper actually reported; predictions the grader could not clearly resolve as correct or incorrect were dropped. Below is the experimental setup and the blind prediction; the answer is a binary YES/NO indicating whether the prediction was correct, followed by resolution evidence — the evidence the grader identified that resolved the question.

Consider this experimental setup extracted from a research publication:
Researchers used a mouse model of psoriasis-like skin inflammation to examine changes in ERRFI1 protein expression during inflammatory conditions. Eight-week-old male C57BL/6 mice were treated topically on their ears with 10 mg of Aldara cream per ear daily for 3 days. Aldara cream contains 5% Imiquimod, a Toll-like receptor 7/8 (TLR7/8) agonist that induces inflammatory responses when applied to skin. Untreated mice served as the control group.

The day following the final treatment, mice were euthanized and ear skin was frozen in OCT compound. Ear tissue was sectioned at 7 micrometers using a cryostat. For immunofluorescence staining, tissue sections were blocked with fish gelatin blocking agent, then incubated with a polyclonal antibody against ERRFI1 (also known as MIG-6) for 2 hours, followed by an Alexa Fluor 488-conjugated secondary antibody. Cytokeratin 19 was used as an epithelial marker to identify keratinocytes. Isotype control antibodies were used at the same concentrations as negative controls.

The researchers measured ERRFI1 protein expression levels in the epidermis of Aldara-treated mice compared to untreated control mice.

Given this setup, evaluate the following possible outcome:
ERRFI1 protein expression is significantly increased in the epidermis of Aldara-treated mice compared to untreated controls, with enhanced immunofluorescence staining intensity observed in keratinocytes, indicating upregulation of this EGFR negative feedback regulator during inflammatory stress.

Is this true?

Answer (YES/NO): YES